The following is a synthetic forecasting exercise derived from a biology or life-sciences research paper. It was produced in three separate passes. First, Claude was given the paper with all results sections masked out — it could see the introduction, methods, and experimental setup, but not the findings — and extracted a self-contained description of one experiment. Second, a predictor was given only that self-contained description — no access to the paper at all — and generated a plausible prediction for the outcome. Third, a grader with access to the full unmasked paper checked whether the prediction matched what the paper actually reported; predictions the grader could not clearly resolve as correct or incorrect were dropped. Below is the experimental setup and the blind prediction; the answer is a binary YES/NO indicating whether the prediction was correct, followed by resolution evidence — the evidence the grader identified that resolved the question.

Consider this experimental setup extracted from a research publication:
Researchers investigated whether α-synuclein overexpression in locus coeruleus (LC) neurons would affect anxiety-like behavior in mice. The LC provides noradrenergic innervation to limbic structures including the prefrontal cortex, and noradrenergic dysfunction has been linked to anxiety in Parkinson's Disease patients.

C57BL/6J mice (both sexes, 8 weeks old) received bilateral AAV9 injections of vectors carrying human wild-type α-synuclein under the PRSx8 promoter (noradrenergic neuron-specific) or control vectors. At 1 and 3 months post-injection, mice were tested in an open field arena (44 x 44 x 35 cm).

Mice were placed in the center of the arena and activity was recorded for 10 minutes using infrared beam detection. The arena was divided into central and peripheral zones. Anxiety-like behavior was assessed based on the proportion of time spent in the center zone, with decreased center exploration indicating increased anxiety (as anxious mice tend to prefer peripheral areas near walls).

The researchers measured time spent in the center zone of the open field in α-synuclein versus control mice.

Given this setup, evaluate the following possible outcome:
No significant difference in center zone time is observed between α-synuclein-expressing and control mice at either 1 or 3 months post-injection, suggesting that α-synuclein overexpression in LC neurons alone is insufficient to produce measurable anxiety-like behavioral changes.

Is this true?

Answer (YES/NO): NO